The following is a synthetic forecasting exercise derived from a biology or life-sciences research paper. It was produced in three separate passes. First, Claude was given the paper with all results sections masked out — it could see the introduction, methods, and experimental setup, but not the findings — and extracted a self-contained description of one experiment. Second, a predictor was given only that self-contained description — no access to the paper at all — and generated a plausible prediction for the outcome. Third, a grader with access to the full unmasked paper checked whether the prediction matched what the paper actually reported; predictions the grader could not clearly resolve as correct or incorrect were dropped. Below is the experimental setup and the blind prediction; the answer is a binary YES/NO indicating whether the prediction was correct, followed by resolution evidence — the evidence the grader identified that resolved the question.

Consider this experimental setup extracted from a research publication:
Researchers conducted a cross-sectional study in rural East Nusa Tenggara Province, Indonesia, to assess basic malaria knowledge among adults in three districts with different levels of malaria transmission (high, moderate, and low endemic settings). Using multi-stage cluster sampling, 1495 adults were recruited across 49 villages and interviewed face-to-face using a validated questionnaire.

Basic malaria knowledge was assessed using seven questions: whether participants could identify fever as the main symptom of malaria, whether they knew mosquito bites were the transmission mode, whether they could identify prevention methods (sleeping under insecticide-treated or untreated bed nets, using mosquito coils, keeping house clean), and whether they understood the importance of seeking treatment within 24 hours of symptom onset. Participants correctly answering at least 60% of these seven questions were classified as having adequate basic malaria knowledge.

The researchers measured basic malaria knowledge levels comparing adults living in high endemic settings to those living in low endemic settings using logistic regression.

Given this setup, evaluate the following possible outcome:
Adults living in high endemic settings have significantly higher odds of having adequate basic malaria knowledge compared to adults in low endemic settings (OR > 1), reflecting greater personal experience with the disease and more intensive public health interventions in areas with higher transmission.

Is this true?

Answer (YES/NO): NO